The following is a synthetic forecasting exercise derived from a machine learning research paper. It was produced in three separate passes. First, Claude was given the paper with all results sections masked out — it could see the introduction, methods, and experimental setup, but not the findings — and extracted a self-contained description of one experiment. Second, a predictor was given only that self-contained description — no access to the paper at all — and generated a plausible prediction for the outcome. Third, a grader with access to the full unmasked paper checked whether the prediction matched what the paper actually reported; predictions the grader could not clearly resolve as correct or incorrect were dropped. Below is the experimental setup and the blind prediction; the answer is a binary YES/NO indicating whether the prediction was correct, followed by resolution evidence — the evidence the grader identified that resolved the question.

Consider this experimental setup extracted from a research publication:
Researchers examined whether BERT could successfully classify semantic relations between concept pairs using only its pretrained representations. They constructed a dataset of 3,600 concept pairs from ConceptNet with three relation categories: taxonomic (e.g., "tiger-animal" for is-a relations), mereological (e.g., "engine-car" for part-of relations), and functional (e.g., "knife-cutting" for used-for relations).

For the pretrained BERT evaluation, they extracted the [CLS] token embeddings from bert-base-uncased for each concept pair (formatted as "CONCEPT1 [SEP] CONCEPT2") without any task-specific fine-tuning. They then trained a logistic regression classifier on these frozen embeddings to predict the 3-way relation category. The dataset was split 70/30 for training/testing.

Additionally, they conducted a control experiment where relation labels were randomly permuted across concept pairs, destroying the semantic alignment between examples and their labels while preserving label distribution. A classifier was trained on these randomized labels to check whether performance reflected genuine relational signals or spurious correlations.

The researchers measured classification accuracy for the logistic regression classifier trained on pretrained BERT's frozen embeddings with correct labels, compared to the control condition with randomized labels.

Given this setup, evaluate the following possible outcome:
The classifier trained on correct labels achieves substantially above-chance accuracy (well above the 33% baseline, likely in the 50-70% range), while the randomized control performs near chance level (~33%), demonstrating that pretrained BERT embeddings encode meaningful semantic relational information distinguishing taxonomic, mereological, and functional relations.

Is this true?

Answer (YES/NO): NO